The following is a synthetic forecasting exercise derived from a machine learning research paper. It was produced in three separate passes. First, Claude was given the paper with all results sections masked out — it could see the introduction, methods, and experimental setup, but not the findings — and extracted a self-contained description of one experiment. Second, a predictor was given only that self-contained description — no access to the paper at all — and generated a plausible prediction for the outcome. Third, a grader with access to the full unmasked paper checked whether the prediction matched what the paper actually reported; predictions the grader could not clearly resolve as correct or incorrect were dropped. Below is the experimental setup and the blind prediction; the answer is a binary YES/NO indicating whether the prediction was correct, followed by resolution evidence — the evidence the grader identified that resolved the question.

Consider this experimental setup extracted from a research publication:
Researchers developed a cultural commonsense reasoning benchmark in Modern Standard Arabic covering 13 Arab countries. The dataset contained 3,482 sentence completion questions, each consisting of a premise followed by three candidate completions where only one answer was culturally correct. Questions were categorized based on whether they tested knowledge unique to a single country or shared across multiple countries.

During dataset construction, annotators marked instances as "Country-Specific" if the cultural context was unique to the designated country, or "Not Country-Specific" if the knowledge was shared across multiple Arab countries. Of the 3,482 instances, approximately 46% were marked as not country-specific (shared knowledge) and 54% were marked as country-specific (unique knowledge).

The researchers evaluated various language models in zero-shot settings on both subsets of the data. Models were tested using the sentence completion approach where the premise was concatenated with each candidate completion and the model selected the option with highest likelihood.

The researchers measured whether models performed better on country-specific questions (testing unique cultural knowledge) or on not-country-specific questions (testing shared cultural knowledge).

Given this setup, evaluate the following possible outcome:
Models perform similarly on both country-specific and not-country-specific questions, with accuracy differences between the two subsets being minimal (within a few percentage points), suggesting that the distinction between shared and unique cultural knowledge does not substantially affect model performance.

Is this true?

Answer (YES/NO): NO